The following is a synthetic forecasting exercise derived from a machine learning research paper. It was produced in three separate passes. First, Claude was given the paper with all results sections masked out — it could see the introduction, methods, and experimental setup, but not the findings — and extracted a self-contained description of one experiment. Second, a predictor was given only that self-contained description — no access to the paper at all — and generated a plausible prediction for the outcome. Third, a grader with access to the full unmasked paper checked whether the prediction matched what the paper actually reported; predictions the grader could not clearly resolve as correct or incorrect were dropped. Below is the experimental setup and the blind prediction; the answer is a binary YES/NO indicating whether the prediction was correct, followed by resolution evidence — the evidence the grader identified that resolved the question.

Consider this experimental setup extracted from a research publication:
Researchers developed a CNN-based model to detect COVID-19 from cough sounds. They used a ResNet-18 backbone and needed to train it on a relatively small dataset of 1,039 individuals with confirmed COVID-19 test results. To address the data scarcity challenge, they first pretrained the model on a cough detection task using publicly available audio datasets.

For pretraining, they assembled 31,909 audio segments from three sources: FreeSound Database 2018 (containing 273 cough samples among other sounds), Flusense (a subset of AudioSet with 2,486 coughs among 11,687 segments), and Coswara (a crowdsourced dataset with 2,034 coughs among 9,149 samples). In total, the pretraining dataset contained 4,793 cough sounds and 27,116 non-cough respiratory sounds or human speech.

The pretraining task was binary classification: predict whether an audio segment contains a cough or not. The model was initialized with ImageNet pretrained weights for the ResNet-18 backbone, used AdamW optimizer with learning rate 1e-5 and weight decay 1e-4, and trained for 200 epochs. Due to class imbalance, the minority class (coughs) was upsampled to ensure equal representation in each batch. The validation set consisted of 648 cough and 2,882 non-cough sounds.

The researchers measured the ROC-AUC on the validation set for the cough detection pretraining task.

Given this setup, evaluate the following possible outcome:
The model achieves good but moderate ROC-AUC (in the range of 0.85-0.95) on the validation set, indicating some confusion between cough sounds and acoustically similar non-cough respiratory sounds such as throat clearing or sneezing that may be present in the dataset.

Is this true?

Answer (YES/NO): NO